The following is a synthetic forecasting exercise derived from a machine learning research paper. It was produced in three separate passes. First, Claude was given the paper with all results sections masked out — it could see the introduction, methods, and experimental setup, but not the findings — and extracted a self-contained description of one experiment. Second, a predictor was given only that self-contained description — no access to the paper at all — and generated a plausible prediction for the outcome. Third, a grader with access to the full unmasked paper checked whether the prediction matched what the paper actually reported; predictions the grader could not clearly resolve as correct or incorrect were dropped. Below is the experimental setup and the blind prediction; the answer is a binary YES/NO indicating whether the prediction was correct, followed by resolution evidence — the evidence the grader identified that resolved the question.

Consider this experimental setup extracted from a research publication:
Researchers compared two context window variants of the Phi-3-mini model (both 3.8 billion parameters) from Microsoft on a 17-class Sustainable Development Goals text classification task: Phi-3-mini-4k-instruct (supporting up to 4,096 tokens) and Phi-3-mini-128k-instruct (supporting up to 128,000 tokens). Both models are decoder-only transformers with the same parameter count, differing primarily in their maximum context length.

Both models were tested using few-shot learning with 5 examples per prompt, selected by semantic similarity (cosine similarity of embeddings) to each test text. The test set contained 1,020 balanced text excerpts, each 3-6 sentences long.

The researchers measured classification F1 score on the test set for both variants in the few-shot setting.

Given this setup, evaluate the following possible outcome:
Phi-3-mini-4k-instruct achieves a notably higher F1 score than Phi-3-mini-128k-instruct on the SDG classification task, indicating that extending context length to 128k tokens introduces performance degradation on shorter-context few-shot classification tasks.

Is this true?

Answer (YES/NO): YES